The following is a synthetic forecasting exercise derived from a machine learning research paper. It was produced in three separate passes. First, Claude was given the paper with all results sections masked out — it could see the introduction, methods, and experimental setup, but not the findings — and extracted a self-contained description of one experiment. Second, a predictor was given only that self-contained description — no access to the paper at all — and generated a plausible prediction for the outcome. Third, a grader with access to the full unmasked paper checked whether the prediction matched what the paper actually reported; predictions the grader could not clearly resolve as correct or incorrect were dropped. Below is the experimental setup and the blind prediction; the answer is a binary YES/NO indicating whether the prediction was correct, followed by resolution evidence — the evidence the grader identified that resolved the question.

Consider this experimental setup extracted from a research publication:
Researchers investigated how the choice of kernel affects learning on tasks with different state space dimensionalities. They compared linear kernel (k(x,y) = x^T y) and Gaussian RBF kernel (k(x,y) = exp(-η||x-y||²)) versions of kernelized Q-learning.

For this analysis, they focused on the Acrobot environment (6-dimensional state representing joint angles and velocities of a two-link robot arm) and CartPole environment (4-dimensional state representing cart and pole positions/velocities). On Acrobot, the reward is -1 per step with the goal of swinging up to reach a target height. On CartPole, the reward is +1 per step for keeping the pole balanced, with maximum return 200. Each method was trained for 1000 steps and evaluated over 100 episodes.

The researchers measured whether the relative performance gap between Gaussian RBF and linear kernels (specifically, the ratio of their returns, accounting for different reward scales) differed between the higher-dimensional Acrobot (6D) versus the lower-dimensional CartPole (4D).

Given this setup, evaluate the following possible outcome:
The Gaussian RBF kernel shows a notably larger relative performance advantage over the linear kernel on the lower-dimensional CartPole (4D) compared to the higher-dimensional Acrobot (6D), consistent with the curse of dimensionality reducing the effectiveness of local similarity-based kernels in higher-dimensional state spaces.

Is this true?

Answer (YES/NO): YES